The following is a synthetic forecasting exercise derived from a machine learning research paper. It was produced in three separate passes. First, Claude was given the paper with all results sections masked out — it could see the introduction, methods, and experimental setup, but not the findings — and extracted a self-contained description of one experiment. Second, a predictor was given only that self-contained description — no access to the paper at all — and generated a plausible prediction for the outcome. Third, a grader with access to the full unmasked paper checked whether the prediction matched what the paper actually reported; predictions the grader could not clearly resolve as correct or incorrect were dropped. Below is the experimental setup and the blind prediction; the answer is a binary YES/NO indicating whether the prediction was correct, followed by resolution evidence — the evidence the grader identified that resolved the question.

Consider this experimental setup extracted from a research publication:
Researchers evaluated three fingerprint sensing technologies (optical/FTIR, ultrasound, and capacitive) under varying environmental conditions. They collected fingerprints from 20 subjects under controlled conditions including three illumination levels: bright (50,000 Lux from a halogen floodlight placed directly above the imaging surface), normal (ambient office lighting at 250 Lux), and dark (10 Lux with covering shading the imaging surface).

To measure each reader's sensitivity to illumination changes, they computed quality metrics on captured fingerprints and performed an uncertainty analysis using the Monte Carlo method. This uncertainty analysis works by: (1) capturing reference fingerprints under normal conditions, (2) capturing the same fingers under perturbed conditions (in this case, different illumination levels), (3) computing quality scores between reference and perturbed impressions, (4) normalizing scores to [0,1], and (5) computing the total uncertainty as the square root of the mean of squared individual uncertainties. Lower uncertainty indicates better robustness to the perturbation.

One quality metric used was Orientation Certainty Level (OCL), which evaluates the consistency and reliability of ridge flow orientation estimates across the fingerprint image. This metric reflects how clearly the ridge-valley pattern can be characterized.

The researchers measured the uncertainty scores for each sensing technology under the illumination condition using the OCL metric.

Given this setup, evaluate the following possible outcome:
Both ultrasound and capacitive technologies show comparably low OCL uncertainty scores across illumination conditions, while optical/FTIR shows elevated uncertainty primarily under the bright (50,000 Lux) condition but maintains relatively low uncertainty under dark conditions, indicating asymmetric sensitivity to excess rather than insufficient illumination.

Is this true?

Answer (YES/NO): NO